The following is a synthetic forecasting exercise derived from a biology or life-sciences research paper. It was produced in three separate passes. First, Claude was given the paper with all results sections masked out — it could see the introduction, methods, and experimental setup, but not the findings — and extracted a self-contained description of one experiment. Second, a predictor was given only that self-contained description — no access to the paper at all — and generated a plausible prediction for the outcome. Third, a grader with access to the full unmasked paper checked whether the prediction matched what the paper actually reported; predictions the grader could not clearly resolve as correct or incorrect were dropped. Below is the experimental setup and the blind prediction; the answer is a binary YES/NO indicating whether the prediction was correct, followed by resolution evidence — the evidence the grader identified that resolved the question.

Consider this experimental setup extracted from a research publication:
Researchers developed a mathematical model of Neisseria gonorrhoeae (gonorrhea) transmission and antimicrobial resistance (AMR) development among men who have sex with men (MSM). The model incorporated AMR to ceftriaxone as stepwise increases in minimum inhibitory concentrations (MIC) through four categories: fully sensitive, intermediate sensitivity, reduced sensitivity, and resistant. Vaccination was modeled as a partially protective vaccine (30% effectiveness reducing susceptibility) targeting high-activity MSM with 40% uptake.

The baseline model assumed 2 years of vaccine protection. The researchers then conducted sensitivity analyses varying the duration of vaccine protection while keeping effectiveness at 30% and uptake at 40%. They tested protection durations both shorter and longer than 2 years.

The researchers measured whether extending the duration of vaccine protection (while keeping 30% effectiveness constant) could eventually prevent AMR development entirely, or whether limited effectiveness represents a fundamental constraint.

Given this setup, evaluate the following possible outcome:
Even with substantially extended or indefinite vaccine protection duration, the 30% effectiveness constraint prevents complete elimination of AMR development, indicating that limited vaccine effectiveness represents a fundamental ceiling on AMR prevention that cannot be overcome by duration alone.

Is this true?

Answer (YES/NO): YES